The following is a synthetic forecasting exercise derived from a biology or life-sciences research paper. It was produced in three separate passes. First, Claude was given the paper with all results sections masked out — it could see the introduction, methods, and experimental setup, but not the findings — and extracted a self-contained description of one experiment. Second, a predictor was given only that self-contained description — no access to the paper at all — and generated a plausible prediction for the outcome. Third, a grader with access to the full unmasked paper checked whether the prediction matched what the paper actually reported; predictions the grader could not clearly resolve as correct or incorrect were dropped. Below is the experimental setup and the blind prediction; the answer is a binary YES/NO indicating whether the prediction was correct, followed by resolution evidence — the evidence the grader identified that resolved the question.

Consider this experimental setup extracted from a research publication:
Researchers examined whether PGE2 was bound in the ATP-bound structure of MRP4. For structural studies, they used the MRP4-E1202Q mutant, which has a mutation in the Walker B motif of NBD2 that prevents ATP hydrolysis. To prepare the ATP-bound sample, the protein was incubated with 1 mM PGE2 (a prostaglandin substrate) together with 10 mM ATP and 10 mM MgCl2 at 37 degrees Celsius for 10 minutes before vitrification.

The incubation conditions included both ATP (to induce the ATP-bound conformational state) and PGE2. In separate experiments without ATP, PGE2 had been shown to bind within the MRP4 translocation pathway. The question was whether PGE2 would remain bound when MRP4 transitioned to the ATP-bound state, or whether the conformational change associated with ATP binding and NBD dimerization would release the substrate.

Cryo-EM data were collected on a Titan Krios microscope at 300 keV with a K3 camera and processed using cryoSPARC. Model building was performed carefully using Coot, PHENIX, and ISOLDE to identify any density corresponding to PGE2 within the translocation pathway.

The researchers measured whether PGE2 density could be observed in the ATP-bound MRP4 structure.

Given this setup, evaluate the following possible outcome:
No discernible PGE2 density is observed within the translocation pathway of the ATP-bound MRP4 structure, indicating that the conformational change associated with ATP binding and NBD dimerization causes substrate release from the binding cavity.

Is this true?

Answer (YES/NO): YES